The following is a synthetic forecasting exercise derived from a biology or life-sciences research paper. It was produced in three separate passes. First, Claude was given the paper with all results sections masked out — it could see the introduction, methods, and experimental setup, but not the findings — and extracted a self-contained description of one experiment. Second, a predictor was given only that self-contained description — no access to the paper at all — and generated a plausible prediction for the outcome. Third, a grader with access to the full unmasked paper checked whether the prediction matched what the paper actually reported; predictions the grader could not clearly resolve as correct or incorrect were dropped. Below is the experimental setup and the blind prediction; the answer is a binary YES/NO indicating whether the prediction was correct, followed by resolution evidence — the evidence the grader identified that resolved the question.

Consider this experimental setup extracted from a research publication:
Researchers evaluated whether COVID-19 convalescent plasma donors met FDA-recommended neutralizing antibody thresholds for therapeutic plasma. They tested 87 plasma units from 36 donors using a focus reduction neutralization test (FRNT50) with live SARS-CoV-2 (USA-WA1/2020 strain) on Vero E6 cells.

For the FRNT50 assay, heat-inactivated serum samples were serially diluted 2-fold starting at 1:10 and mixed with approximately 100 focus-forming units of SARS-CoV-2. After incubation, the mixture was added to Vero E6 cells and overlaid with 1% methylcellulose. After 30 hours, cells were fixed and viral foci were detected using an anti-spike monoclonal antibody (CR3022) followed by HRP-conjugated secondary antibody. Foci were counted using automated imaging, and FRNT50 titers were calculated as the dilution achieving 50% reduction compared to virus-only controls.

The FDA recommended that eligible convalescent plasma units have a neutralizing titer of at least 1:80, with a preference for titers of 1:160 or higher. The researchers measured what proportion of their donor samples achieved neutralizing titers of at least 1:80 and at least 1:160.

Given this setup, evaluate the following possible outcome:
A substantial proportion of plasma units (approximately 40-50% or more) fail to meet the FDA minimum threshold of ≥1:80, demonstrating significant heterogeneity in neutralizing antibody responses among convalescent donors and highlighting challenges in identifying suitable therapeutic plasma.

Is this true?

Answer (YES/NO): NO